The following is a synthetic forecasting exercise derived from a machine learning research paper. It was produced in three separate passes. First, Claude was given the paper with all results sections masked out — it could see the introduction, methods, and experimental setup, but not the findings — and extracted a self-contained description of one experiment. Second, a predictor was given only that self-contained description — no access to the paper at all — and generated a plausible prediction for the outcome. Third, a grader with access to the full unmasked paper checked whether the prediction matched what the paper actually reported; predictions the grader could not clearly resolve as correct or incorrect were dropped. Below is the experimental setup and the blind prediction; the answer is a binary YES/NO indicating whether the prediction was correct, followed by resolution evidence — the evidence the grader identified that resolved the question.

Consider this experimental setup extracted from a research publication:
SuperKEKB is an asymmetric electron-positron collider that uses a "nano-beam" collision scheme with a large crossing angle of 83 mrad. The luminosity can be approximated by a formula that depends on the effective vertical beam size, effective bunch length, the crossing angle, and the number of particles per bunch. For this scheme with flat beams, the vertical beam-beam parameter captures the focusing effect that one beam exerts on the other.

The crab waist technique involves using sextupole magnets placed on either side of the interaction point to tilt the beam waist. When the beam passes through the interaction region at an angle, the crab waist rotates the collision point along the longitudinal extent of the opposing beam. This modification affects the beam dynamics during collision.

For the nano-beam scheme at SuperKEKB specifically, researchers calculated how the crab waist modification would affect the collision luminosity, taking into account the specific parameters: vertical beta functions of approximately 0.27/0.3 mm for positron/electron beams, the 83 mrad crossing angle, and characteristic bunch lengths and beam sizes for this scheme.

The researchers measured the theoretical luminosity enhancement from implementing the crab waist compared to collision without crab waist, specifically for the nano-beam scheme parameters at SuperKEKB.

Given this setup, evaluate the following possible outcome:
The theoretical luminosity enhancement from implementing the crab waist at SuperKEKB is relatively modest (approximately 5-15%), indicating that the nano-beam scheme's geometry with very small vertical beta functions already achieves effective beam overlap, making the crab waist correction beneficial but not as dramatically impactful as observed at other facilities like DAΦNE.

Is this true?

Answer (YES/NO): NO